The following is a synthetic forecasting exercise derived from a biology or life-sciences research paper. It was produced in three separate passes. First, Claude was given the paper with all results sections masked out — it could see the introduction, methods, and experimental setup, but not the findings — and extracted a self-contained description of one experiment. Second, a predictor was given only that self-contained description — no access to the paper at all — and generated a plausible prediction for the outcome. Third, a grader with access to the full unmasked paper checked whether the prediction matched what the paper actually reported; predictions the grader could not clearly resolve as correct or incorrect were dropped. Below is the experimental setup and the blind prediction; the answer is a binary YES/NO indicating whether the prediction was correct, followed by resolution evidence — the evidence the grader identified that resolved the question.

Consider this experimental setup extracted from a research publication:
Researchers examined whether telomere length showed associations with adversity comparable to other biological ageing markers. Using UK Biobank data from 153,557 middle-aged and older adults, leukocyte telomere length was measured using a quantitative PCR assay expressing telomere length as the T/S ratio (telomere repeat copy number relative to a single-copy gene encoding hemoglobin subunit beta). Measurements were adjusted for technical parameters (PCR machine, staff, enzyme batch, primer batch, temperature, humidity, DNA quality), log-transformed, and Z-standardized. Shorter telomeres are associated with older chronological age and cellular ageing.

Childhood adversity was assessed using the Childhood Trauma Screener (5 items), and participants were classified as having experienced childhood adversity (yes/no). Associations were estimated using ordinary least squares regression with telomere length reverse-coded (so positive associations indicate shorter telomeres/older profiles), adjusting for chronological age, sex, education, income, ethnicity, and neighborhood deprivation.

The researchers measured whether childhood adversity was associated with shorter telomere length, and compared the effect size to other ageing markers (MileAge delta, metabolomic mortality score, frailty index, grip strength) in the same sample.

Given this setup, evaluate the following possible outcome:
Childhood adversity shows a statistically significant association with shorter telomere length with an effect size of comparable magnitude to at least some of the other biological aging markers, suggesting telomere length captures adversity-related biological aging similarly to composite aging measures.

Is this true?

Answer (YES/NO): YES